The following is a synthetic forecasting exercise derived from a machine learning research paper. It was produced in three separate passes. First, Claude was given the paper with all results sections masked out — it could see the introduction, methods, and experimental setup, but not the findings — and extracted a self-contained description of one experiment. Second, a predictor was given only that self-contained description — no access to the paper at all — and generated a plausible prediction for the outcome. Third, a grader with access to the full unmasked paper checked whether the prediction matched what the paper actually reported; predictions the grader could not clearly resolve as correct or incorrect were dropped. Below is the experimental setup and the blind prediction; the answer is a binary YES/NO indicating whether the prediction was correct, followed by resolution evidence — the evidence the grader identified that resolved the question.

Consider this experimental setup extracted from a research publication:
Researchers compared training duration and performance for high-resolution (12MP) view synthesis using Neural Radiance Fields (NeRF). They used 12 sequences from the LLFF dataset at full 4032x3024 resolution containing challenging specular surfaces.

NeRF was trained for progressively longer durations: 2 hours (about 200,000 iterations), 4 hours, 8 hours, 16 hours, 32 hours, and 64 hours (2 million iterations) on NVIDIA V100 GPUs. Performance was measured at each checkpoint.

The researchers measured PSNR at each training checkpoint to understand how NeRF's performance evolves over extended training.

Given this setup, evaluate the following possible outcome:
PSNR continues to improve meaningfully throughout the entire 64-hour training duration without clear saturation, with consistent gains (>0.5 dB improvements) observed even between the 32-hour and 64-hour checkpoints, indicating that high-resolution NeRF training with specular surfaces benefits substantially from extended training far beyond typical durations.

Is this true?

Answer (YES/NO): NO